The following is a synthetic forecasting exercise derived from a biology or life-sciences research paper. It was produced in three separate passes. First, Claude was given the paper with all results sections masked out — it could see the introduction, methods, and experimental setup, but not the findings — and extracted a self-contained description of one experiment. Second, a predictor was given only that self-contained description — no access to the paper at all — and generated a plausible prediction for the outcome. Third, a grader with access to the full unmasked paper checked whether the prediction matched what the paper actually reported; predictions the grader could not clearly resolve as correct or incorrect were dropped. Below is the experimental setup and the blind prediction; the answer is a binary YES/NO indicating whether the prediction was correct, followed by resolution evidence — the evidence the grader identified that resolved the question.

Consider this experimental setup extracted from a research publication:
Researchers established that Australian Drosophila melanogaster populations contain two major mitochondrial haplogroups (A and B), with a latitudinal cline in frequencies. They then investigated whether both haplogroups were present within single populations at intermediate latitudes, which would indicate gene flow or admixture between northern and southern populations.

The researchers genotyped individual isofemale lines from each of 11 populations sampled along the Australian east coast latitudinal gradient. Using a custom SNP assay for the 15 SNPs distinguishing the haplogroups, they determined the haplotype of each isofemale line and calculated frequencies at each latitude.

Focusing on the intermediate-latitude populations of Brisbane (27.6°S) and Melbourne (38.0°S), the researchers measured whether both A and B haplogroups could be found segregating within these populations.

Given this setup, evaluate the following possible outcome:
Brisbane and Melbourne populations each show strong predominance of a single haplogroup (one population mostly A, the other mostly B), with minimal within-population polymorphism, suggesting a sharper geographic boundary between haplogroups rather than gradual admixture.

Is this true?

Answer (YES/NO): NO